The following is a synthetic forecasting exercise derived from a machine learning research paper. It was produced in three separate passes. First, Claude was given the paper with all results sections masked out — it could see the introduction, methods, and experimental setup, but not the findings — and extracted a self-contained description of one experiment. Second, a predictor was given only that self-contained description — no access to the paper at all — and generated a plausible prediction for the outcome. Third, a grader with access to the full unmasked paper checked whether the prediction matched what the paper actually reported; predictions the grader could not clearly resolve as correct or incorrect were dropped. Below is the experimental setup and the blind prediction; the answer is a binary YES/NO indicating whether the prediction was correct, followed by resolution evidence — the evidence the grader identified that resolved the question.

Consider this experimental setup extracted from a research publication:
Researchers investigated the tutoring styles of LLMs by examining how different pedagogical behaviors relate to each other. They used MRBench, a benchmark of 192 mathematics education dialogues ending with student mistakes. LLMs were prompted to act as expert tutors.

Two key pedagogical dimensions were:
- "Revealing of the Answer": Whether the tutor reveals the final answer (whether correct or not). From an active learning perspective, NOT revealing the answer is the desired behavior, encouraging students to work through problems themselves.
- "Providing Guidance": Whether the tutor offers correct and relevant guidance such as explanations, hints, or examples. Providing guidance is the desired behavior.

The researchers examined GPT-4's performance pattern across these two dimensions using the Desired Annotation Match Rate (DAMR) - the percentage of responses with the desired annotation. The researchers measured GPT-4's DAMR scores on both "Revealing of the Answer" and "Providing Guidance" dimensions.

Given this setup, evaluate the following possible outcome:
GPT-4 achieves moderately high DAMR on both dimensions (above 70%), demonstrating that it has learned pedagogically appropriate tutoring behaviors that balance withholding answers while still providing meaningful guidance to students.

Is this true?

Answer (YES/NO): NO